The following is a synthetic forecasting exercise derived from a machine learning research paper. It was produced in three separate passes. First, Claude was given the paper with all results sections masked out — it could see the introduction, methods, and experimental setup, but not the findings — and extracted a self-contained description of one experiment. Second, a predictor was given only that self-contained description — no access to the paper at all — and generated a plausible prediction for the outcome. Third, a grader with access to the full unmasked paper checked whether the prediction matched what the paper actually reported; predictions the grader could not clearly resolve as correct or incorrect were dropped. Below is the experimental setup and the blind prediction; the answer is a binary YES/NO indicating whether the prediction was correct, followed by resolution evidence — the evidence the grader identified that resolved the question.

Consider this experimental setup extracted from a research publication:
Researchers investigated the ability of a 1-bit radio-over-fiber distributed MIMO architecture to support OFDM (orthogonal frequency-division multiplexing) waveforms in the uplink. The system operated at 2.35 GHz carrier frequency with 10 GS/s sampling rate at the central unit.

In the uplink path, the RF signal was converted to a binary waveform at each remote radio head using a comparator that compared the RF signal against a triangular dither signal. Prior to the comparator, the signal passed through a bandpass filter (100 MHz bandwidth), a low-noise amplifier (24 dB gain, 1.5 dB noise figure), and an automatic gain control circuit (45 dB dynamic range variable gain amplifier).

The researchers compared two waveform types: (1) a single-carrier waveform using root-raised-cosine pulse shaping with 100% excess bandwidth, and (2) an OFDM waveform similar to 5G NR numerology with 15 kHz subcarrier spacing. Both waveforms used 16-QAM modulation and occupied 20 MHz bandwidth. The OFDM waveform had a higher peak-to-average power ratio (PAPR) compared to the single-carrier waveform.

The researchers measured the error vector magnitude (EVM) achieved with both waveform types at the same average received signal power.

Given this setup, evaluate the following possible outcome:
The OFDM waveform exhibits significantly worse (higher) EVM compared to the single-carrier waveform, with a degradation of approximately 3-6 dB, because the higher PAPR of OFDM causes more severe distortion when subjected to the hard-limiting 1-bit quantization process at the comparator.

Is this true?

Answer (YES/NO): NO